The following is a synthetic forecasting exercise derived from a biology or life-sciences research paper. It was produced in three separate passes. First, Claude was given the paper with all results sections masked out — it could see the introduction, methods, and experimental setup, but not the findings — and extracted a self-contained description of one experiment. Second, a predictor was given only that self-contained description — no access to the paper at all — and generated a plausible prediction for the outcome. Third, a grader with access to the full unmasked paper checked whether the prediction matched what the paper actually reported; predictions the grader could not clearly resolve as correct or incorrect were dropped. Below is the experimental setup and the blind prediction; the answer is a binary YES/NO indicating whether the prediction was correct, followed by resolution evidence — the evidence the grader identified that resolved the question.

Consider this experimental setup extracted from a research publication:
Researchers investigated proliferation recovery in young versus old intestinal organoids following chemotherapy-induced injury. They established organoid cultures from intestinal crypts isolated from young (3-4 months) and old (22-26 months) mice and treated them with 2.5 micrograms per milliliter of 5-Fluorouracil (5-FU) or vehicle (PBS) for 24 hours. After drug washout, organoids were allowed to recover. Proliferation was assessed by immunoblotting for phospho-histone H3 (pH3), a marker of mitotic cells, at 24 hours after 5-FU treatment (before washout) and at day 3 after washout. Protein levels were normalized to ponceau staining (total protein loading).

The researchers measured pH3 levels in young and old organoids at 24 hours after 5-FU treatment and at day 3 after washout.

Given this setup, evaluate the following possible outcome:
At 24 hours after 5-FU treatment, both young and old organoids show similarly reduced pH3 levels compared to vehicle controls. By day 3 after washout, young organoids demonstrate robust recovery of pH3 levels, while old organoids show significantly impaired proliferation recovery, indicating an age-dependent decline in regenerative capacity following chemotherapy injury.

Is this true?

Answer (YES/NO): YES